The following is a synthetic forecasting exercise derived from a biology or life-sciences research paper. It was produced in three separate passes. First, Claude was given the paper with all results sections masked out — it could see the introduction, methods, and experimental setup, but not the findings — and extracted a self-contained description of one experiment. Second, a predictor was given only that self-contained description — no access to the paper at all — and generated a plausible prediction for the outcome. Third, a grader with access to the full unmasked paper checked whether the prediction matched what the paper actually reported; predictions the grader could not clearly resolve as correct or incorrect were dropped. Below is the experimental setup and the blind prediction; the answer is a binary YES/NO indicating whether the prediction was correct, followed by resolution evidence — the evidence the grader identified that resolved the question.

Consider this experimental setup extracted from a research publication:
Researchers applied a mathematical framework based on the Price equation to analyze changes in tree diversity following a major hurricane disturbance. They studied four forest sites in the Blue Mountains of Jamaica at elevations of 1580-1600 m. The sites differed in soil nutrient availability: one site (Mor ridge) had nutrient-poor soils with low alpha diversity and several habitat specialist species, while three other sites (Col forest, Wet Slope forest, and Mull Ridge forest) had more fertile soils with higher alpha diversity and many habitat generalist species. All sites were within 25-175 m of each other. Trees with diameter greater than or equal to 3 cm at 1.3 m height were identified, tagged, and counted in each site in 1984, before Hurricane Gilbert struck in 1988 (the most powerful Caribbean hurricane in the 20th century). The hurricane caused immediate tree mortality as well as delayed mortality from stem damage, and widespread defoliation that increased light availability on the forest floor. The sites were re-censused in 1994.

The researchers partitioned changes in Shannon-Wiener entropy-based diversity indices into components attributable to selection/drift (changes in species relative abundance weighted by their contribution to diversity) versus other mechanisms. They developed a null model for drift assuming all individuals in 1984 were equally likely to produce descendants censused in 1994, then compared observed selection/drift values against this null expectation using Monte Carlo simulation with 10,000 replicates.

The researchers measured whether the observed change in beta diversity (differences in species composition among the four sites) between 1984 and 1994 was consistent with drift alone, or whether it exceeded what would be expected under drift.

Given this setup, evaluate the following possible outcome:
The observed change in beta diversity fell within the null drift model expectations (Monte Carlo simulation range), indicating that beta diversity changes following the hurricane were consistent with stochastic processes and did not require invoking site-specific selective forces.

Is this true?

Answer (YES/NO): YES